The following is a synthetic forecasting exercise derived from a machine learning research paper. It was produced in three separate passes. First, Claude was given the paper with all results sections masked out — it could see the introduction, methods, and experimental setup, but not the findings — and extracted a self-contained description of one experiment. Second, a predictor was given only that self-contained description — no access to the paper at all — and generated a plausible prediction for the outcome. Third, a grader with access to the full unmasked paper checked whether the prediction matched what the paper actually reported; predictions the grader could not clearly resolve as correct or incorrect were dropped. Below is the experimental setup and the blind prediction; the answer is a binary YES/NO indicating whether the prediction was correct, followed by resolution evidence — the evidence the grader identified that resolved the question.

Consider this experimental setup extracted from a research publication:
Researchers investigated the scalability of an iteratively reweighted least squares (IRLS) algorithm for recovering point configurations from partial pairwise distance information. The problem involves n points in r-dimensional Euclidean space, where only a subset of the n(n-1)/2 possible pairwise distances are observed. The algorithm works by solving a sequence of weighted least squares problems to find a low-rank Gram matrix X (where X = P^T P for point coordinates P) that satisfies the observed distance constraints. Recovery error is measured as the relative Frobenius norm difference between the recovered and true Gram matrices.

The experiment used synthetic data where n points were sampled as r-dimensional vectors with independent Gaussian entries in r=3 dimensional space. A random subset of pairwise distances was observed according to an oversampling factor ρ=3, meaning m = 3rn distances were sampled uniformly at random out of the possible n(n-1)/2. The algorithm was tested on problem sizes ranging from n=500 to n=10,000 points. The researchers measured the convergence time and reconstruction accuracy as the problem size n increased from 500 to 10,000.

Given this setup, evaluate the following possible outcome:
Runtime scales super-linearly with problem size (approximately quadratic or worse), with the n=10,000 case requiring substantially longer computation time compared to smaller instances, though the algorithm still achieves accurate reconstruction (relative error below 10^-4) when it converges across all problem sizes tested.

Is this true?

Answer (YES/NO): YES